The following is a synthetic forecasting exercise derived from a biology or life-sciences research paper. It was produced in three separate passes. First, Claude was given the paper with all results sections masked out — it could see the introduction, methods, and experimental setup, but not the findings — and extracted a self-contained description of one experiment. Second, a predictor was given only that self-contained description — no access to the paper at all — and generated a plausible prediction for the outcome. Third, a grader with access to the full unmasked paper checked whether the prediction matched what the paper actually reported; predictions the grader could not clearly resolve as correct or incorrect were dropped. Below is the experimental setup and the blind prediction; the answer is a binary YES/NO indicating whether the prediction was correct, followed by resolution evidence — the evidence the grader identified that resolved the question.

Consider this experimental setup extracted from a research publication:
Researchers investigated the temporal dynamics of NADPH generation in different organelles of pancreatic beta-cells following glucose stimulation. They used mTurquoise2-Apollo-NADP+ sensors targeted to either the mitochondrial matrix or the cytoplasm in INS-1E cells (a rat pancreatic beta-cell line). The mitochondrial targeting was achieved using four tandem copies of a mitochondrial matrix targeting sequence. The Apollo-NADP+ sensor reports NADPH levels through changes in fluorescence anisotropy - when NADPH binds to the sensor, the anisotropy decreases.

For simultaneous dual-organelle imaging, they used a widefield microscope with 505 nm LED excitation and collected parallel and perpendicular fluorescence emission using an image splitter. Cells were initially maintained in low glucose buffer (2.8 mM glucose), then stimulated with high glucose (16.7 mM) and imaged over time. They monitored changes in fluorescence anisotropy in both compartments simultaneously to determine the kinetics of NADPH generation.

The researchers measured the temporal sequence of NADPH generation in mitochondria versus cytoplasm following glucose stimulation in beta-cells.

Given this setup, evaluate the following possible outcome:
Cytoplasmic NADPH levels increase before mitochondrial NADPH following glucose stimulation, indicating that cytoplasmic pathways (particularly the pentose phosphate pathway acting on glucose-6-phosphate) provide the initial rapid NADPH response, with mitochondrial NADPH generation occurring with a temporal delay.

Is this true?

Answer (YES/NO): NO